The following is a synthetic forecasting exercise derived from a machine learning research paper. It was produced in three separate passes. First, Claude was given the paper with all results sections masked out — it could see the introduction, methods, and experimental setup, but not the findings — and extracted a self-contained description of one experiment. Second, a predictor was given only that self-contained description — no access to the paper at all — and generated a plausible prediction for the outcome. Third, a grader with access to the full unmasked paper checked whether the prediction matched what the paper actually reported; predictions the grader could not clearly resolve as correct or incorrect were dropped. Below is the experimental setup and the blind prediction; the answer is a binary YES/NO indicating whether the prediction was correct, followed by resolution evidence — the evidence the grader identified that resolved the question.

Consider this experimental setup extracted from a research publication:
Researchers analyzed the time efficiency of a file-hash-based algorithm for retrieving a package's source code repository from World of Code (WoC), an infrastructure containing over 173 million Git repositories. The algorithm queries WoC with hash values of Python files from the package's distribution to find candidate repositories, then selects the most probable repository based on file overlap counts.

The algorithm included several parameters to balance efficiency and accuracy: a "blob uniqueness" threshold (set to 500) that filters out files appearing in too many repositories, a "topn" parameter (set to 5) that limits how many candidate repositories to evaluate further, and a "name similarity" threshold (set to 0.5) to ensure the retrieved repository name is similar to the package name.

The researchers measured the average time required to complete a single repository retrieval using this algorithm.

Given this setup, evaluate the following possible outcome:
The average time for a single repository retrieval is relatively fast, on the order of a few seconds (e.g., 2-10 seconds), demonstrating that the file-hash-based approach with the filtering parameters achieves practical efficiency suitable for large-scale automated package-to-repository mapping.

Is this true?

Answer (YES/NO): NO